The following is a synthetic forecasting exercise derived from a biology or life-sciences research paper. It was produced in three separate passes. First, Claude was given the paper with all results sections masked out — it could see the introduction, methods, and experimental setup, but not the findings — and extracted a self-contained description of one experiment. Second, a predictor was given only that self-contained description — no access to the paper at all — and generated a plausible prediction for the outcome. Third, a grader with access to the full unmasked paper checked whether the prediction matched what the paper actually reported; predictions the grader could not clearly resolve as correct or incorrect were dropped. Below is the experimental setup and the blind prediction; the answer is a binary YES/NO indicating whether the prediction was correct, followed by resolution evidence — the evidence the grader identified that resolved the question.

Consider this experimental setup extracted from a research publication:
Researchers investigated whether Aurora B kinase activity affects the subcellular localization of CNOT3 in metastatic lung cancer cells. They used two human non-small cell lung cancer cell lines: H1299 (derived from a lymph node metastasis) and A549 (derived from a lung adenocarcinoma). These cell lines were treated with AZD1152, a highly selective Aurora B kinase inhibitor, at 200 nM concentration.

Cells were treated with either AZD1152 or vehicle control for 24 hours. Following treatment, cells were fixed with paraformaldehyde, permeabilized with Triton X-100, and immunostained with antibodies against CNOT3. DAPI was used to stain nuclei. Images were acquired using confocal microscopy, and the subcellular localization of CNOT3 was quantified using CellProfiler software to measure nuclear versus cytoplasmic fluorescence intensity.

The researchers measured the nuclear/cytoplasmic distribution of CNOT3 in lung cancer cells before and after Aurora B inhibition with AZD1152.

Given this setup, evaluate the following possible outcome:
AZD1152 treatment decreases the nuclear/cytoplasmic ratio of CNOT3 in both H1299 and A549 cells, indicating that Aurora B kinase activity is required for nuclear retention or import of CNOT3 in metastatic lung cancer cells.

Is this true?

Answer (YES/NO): NO